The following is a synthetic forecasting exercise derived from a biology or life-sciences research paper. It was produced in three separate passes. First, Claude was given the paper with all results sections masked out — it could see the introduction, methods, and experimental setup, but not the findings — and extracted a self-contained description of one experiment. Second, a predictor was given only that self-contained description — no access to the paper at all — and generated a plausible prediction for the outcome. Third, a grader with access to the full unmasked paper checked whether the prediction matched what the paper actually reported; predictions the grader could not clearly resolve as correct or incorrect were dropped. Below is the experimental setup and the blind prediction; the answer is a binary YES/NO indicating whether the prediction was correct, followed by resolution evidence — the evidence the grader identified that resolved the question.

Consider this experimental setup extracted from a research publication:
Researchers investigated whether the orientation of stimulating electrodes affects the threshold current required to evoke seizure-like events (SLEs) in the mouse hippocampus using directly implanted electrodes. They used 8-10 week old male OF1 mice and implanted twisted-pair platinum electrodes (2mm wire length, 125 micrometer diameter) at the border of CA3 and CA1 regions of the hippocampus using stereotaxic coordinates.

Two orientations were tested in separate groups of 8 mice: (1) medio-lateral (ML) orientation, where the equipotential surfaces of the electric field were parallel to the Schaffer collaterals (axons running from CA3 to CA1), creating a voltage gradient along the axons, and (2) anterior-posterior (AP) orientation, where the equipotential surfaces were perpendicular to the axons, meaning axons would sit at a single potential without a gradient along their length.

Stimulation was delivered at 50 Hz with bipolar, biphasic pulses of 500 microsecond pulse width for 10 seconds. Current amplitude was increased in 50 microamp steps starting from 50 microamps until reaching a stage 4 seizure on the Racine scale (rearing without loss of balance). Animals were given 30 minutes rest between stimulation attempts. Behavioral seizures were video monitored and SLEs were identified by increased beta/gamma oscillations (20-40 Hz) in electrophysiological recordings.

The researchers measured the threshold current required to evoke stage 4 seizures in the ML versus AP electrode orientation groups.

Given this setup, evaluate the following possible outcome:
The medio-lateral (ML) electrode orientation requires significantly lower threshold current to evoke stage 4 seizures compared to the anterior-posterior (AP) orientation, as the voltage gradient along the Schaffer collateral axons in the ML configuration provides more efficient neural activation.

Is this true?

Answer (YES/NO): YES